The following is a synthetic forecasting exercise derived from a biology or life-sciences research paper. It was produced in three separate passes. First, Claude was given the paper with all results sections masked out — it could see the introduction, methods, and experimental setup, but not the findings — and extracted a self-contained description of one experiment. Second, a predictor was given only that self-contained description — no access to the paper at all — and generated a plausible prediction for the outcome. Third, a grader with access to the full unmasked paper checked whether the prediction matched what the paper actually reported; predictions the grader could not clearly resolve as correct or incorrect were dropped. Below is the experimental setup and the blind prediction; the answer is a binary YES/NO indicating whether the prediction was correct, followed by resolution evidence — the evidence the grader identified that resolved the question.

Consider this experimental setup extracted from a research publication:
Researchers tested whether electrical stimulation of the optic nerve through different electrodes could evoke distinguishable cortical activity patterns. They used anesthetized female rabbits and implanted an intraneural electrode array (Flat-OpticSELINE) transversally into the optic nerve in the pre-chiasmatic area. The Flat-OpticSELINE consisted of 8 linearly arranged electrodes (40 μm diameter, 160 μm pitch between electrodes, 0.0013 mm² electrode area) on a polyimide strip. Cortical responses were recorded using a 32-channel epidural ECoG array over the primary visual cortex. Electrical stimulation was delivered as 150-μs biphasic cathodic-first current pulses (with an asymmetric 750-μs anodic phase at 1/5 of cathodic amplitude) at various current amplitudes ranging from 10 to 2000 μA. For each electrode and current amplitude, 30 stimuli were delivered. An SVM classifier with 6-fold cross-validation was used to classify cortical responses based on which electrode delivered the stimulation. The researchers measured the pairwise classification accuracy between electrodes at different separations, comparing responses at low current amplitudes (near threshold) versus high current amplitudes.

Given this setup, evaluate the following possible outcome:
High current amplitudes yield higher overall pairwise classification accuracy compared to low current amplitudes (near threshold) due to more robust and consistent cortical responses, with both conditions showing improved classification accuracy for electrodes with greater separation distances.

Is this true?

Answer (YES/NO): NO